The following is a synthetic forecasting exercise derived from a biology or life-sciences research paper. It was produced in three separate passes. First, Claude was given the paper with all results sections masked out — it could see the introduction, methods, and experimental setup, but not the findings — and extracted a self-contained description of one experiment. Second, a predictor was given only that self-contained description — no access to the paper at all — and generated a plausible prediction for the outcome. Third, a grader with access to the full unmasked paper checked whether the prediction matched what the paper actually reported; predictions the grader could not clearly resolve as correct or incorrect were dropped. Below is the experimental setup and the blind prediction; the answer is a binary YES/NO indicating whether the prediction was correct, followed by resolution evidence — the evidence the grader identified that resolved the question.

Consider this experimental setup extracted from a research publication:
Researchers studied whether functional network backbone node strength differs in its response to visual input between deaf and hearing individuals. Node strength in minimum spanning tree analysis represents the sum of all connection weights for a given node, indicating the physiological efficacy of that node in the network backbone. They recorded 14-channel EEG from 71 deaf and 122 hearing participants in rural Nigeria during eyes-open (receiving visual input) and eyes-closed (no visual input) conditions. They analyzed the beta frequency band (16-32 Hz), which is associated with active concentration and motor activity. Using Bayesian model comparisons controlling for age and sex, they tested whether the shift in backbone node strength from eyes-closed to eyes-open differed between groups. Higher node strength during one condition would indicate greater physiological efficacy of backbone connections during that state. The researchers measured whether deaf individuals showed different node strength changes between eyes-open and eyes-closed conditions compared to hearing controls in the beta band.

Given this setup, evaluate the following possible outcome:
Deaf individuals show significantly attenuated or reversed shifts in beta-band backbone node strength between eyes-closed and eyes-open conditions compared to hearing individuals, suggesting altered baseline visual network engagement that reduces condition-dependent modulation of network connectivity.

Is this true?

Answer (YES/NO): NO